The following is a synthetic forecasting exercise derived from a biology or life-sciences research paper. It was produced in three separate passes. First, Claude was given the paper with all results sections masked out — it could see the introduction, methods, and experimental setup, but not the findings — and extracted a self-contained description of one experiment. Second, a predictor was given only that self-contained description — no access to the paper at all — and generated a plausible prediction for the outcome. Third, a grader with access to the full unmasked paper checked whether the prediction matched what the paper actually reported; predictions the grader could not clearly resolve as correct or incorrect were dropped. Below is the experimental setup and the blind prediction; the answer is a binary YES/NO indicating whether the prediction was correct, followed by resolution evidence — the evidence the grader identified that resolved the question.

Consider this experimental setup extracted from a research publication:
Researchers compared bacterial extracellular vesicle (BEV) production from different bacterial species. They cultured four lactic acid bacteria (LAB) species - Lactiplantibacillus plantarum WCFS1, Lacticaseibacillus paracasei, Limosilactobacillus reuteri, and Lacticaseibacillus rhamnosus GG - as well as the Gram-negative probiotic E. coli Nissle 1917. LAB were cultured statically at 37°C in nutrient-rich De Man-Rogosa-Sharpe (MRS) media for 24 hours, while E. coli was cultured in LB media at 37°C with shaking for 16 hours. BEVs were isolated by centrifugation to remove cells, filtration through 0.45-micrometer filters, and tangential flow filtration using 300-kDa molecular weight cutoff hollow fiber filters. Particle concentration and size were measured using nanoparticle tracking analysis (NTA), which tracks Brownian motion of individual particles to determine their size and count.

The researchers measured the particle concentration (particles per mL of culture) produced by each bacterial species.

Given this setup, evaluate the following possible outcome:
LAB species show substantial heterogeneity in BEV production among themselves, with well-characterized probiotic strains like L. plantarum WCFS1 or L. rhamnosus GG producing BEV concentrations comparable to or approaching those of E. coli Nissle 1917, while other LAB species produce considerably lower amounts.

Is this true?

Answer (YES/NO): NO